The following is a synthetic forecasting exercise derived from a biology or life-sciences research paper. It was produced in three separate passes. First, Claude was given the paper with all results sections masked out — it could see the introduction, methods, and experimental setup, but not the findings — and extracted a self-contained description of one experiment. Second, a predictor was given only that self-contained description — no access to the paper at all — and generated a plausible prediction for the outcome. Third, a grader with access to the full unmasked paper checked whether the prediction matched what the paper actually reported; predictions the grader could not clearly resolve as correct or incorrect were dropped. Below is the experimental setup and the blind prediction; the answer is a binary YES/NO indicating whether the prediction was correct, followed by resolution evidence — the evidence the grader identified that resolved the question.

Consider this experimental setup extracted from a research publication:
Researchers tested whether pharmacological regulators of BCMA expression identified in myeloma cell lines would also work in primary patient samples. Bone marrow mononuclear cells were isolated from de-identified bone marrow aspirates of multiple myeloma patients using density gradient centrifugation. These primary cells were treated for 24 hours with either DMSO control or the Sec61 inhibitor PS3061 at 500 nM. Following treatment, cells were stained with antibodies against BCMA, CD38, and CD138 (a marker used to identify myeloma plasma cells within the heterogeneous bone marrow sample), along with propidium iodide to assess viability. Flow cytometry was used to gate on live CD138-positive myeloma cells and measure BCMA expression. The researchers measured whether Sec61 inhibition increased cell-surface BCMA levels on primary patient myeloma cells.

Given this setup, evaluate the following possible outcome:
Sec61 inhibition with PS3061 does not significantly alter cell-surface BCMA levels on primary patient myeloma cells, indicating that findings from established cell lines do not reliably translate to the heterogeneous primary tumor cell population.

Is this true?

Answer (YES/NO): NO